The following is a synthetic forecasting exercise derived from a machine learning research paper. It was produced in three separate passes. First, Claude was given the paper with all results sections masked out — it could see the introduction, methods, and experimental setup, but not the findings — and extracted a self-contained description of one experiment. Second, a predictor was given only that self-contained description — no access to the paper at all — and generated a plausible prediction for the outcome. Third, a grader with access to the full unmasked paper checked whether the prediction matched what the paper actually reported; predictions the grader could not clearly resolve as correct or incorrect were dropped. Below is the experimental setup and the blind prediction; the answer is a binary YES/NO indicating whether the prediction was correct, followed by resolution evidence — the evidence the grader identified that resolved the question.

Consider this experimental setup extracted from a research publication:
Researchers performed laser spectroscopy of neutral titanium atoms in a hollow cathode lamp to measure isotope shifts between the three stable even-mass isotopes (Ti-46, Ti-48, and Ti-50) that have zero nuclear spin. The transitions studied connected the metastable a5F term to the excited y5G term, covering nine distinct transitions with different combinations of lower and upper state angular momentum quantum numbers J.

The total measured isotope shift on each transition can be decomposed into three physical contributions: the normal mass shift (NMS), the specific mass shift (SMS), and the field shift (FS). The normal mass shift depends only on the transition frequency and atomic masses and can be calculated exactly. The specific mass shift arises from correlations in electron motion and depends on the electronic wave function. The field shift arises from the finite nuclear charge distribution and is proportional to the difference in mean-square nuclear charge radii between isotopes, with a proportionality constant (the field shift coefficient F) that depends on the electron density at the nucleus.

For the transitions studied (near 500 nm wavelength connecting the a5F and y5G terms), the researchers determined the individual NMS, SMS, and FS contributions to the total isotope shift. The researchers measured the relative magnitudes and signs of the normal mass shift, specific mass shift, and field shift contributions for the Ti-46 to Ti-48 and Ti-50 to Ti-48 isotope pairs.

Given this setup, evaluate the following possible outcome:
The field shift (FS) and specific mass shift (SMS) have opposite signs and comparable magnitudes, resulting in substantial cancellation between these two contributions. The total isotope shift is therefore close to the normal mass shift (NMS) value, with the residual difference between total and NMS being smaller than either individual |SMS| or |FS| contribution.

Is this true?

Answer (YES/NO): NO